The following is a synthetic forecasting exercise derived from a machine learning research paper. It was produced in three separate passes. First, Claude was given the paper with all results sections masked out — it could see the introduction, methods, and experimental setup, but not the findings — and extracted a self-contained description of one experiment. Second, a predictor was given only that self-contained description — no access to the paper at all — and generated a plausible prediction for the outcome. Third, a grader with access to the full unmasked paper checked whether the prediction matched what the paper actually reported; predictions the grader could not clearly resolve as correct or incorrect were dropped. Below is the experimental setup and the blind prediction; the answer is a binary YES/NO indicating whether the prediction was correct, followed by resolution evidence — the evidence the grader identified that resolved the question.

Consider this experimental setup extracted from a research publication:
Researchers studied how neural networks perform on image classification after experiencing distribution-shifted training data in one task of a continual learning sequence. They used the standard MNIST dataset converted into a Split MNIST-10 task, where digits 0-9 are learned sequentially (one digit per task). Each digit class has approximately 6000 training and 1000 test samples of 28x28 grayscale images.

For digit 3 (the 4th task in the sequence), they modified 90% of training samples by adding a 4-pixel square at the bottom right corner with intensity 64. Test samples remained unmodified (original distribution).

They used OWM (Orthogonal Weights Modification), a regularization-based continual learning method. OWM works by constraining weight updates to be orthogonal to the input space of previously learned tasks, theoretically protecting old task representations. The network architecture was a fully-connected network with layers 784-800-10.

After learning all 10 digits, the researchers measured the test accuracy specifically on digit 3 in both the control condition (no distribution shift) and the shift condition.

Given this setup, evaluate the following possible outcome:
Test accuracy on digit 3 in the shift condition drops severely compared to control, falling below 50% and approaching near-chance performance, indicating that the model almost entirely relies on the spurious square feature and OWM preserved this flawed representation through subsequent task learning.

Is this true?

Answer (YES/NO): NO